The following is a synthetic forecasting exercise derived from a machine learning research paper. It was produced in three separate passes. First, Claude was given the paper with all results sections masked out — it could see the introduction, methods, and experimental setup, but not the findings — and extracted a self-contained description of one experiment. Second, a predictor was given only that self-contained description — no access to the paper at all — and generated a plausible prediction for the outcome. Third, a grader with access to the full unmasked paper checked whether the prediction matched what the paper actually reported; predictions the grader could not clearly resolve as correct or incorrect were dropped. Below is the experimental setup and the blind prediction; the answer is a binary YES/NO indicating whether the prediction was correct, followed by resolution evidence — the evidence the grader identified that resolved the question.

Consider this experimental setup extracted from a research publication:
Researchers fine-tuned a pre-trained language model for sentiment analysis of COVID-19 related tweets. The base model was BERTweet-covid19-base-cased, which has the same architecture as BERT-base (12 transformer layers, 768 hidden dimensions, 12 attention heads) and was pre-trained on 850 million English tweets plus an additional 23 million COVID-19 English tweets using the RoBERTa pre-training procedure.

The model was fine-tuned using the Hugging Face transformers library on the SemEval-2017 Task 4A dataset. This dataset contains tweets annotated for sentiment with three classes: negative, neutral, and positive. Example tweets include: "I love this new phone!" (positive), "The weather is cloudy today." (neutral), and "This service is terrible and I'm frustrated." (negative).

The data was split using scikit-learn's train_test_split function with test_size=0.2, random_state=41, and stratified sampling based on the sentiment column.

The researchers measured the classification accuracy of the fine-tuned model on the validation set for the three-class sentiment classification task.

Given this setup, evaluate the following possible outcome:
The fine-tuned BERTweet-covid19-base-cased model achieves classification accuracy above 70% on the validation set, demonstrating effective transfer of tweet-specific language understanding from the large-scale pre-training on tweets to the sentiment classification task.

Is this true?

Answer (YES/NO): YES